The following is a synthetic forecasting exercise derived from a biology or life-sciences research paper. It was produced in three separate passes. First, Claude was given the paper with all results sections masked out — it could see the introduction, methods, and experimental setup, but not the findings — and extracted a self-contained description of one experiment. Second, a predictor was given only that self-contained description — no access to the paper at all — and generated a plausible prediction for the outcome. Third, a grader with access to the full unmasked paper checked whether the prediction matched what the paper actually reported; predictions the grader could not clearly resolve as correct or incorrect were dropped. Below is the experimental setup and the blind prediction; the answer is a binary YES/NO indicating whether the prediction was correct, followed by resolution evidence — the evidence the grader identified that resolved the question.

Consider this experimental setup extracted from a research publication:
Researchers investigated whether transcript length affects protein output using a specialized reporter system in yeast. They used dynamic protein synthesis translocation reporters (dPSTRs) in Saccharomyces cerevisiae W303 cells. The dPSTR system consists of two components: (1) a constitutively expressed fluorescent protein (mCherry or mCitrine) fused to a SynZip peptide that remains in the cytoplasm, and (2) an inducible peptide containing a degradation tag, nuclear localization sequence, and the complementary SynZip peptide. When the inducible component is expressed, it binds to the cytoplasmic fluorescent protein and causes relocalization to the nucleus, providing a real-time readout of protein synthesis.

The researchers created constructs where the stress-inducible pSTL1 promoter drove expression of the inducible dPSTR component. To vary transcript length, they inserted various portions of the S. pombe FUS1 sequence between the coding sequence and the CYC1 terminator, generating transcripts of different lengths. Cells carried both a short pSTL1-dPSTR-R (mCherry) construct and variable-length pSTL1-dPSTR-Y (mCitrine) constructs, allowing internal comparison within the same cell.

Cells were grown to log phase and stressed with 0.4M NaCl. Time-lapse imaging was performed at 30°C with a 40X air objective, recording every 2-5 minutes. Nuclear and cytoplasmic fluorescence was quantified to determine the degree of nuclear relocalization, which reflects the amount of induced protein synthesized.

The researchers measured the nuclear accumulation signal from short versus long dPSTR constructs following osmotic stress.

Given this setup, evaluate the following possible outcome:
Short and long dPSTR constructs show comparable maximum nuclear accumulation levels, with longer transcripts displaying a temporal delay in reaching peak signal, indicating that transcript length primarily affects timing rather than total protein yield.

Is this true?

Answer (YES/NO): NO